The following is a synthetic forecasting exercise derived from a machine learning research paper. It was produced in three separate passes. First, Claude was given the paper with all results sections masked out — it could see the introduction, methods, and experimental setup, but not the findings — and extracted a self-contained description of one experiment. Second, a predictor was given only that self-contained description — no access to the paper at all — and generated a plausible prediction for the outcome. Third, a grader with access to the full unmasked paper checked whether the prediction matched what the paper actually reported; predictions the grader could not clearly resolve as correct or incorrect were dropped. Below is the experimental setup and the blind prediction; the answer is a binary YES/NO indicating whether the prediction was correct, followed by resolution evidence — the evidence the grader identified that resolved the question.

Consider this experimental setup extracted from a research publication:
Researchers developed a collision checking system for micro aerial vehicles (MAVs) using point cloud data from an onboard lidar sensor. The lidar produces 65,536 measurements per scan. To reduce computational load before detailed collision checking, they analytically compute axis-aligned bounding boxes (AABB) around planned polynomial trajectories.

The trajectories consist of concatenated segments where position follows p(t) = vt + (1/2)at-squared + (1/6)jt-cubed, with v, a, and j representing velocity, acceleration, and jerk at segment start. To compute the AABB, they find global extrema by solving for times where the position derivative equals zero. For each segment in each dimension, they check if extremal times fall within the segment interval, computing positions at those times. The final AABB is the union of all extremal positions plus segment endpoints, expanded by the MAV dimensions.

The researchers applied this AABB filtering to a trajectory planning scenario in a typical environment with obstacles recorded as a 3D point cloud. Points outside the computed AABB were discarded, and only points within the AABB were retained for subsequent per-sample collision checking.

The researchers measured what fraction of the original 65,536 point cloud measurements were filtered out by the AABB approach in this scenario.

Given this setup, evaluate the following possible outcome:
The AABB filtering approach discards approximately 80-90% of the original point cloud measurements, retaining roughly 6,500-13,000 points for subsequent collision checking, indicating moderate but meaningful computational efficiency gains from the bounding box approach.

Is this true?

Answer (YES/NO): NO